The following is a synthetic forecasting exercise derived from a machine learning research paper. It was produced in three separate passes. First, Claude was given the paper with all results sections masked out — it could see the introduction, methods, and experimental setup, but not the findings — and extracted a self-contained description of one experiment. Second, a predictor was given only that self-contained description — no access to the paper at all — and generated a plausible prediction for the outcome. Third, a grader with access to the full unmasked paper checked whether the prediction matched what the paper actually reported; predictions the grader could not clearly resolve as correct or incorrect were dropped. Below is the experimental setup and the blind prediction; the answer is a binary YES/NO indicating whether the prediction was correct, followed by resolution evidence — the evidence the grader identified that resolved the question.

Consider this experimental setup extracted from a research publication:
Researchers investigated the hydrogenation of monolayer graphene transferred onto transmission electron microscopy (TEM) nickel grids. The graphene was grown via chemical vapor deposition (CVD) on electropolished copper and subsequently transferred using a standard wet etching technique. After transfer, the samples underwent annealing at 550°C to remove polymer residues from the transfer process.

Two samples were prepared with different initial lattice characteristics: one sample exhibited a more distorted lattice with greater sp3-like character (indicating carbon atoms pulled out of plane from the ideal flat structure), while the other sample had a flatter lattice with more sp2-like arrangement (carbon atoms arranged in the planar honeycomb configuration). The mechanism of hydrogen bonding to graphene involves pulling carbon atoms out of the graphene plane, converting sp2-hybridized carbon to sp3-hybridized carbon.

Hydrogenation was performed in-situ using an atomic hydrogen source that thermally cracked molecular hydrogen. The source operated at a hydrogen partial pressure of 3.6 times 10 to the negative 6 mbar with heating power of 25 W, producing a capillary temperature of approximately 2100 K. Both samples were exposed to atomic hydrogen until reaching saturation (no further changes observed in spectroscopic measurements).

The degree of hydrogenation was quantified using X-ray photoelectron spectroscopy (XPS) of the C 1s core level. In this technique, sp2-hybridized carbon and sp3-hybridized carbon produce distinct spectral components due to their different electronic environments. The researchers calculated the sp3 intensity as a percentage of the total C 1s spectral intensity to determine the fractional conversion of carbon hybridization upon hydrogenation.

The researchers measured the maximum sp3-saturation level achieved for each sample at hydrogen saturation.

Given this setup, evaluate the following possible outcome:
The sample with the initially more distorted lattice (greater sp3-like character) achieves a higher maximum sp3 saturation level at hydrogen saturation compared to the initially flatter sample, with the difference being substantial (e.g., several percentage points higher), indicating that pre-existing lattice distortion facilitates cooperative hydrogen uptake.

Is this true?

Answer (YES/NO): YES